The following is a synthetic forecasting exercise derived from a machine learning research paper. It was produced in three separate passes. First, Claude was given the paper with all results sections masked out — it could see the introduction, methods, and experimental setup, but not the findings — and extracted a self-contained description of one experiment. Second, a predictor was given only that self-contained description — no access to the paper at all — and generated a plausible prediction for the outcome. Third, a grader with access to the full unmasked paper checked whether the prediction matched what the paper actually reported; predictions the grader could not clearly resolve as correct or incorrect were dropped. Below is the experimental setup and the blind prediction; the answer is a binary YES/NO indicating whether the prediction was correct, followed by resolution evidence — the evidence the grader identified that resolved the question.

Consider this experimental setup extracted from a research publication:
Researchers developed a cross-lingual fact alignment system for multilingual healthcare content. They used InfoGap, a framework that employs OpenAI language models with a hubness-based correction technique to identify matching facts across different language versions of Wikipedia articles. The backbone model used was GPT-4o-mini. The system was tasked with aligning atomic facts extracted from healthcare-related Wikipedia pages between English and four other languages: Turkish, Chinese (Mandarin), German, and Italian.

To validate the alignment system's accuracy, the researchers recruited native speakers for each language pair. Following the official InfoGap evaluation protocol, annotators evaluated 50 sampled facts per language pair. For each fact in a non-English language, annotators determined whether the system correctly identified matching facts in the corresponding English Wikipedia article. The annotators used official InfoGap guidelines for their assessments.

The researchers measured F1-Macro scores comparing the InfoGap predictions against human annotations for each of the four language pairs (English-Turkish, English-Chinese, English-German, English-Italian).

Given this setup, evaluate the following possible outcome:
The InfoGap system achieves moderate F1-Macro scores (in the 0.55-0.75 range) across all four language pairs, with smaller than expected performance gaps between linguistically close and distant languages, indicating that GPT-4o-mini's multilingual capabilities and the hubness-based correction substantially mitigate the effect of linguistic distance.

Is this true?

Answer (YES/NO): NO